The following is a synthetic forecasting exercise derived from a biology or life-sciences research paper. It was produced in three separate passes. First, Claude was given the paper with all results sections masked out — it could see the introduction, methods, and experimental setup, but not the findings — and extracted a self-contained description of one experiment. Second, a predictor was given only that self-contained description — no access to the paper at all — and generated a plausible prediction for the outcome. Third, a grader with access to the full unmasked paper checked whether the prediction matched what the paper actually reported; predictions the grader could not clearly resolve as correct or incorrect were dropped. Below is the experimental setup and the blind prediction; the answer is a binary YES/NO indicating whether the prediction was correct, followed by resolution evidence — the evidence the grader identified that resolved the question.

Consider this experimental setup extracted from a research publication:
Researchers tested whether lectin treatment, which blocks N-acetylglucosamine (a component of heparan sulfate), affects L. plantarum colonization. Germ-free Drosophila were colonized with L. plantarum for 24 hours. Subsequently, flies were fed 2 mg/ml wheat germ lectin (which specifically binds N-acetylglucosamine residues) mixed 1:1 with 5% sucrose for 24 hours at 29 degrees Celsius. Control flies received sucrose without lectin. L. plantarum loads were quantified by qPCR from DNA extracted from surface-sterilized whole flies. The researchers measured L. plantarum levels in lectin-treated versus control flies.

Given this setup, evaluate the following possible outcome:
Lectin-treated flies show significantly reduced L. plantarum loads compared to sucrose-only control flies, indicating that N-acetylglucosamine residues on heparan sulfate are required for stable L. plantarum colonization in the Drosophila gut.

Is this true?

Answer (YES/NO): YES